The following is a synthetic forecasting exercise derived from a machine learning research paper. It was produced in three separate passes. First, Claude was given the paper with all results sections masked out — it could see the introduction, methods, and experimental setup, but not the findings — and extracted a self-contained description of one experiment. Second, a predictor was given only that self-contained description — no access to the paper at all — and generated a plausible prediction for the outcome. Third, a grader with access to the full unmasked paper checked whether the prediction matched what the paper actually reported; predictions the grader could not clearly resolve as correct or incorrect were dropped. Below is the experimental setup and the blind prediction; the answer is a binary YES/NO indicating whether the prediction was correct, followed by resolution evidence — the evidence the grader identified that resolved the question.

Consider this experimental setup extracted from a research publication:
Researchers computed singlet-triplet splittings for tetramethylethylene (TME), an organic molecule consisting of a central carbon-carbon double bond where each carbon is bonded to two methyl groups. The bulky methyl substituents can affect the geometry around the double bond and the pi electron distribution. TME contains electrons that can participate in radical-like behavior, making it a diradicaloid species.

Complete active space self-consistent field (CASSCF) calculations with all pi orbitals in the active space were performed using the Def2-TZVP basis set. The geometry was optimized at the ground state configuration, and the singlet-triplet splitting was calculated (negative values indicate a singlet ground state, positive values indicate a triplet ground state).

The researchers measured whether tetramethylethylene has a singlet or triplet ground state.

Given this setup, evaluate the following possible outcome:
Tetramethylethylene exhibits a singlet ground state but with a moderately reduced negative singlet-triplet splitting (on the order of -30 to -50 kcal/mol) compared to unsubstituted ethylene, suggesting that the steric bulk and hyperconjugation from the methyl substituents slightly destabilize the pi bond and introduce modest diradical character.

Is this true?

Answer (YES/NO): NO